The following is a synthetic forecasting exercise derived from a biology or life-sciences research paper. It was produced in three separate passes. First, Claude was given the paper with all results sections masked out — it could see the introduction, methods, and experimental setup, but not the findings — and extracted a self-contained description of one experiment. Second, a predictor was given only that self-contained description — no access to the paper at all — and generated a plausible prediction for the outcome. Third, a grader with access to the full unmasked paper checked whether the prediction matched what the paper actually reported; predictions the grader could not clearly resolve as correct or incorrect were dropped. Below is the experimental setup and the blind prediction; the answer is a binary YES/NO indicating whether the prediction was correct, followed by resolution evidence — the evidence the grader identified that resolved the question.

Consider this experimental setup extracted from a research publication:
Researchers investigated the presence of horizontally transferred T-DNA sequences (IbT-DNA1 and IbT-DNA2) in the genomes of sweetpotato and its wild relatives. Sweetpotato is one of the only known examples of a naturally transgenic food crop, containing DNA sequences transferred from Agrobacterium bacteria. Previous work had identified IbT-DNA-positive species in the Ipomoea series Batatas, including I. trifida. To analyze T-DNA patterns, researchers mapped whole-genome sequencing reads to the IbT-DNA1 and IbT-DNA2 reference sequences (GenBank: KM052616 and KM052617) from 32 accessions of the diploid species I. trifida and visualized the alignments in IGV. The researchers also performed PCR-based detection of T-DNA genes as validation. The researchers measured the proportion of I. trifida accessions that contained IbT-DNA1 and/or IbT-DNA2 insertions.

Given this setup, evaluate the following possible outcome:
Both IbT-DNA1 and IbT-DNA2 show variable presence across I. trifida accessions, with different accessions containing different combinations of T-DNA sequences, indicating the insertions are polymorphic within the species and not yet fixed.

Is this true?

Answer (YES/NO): NO